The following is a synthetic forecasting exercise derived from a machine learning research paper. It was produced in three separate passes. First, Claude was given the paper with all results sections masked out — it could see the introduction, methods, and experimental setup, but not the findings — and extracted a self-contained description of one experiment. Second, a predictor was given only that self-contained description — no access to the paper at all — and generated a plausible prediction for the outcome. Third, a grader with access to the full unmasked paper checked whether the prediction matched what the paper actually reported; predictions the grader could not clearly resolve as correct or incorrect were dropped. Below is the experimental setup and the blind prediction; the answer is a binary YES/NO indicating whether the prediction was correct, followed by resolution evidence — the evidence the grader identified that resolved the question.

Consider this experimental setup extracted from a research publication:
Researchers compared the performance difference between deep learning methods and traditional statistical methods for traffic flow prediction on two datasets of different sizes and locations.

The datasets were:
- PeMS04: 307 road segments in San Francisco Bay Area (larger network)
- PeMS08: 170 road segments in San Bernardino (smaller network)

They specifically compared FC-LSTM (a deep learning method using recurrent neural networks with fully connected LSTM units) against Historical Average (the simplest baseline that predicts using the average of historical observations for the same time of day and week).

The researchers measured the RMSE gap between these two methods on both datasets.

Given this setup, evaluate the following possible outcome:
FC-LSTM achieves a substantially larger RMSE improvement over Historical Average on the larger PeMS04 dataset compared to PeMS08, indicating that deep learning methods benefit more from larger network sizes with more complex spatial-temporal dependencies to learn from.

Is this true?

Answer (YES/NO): NO